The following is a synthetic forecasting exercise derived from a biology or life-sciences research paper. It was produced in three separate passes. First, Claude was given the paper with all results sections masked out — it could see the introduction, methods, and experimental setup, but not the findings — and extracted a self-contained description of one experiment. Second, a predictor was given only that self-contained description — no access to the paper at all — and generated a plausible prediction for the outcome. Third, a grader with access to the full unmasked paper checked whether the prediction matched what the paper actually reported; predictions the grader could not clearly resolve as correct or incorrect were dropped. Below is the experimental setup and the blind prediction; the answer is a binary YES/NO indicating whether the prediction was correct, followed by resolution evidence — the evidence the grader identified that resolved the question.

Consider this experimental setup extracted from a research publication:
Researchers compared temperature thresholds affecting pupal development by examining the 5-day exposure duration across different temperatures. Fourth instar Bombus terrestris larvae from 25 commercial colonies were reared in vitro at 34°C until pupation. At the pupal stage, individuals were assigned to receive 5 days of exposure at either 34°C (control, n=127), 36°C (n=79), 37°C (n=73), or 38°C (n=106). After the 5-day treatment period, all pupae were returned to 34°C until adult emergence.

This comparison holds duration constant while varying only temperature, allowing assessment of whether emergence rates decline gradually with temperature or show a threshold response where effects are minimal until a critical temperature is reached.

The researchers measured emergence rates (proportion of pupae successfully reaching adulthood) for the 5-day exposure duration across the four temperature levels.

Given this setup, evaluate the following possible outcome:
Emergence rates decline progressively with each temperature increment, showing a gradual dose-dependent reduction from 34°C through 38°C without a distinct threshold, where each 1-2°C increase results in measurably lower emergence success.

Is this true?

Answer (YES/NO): NO